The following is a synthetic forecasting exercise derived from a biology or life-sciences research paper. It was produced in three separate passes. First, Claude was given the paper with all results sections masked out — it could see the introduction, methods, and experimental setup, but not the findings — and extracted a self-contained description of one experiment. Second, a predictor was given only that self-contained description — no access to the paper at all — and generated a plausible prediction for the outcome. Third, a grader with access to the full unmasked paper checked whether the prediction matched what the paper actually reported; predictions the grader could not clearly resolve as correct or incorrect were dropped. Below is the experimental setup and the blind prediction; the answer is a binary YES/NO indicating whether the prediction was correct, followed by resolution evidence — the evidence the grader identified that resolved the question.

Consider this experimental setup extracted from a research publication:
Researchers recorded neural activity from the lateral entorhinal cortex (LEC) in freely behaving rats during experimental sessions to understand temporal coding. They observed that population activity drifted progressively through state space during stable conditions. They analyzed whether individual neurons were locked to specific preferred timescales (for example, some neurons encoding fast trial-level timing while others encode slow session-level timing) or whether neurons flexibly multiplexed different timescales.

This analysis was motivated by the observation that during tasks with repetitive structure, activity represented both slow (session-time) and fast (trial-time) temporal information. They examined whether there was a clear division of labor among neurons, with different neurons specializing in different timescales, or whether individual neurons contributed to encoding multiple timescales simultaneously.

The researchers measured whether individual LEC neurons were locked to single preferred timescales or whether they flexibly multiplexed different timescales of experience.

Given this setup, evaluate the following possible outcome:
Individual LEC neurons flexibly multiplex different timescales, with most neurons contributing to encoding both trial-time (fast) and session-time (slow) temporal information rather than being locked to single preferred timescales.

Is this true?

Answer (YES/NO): YES